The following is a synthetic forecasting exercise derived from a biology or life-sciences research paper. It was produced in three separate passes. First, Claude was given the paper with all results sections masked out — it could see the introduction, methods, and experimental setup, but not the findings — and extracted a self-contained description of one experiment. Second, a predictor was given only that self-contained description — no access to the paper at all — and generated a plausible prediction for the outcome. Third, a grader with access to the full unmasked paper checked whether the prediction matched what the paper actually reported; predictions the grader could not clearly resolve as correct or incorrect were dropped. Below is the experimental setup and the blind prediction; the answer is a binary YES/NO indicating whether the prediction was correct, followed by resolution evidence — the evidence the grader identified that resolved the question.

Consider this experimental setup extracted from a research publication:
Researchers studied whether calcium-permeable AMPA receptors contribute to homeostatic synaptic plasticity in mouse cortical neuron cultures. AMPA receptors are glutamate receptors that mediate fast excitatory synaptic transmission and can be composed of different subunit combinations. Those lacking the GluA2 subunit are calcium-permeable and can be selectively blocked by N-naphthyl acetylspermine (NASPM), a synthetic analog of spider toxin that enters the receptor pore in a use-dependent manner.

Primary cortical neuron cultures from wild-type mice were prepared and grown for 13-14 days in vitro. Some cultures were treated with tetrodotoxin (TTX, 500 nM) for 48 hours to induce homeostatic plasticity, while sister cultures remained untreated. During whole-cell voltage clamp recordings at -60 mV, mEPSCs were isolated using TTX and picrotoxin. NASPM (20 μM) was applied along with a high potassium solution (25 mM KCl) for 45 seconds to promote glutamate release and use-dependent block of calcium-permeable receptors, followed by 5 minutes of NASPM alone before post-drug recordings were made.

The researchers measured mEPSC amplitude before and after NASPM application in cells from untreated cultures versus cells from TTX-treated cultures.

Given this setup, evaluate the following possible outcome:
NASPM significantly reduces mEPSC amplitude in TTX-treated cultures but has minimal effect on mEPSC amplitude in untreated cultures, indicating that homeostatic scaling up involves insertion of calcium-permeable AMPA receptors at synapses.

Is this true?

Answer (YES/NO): NO